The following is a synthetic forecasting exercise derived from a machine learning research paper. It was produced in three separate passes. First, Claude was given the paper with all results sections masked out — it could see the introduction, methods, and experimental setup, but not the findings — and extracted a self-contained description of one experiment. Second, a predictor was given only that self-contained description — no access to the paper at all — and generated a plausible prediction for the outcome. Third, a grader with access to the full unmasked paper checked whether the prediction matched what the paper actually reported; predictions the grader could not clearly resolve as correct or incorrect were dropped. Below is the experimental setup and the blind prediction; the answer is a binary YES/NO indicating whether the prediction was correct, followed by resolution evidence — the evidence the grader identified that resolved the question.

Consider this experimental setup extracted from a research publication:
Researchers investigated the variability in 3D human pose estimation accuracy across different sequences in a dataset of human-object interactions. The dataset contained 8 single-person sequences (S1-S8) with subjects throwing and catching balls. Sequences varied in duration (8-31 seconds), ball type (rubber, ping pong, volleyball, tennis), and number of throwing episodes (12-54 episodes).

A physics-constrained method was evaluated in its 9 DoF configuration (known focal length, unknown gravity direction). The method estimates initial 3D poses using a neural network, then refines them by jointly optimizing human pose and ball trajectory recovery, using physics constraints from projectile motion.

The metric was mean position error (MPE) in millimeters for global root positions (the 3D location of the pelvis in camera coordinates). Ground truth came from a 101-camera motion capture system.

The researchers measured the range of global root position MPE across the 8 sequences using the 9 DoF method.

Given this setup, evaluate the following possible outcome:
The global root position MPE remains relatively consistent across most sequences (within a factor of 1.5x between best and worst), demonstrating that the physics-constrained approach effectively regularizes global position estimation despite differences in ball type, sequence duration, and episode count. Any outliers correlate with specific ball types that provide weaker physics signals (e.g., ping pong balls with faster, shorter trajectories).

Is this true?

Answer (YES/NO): NO